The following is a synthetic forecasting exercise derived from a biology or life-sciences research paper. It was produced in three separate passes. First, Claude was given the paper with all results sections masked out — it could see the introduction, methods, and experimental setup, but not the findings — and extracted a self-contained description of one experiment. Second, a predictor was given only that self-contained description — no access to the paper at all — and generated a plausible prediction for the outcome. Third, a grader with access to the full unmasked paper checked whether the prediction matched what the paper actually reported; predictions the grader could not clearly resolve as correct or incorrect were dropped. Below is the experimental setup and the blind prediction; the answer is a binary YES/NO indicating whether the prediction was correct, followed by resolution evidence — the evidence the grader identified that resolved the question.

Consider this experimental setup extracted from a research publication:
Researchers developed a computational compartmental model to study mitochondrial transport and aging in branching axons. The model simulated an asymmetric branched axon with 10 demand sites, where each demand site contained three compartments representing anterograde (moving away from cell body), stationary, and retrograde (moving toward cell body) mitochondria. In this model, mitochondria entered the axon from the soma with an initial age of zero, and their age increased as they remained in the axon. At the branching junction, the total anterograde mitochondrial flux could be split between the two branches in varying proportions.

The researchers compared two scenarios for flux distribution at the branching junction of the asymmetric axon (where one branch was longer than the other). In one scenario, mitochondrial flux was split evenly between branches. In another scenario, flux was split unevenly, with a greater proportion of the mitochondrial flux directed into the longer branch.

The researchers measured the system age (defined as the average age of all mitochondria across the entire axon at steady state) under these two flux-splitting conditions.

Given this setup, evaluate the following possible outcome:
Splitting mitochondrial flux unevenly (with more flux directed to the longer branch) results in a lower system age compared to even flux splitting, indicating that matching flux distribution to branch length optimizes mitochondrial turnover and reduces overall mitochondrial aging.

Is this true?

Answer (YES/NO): NO